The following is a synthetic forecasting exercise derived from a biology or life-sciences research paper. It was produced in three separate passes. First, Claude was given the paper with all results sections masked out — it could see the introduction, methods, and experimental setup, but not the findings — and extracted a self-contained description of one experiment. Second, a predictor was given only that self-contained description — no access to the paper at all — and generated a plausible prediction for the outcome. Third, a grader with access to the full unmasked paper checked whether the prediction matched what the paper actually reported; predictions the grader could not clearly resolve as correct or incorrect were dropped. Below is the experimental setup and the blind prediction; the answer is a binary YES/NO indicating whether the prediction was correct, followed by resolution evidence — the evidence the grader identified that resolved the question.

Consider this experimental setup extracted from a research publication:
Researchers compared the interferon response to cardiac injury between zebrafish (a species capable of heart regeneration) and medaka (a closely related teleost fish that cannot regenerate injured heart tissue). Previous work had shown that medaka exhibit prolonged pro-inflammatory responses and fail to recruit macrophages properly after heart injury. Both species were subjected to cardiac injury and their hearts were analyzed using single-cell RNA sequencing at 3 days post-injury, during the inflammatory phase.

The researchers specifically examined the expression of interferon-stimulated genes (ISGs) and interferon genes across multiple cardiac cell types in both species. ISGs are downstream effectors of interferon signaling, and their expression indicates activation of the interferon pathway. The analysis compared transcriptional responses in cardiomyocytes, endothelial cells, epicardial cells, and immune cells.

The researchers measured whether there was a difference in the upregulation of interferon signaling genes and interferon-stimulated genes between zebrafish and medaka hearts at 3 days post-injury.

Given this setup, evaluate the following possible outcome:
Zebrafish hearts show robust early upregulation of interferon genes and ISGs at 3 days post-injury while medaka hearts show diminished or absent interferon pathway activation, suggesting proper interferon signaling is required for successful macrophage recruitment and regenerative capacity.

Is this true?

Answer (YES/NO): NO